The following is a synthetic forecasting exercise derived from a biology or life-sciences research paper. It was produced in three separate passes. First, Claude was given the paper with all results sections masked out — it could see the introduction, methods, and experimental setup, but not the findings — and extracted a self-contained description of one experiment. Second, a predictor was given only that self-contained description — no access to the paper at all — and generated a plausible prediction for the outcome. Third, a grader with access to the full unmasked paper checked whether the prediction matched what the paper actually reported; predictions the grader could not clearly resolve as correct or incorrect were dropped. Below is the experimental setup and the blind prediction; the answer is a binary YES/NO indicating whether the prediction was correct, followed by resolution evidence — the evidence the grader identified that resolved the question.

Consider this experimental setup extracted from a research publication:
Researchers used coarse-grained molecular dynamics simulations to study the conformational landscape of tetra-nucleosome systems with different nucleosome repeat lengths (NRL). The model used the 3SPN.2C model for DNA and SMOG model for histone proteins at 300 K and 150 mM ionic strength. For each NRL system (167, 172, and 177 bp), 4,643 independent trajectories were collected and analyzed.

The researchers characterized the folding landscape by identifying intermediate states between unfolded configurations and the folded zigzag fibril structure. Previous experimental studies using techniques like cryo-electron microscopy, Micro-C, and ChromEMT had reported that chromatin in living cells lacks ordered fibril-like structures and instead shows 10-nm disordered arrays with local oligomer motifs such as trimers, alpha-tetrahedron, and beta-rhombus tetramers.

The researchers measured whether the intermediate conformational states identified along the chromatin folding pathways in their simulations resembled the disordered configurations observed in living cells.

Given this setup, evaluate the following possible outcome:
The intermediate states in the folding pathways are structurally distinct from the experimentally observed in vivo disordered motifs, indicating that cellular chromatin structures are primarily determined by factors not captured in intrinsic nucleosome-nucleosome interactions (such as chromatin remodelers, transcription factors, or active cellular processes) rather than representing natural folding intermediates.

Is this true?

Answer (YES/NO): NO